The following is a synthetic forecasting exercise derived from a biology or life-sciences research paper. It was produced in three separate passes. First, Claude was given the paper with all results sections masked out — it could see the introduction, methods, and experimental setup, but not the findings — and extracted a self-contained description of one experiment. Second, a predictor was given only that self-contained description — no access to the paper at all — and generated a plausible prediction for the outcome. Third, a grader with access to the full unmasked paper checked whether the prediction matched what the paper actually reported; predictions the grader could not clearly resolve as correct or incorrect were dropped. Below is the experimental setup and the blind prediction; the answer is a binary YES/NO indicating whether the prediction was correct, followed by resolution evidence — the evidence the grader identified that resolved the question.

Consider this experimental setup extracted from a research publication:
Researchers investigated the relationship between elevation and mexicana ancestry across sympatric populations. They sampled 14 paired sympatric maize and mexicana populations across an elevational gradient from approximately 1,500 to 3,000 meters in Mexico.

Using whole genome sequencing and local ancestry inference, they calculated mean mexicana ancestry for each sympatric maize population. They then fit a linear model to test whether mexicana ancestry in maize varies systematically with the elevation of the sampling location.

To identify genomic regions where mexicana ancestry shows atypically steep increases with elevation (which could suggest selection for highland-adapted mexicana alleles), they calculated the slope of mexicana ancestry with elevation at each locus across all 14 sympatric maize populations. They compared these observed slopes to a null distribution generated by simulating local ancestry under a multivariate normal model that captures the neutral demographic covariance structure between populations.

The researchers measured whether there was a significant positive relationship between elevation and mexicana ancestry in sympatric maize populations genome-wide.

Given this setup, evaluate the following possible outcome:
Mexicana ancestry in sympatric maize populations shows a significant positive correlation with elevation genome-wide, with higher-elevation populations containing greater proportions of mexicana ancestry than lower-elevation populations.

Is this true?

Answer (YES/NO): YES